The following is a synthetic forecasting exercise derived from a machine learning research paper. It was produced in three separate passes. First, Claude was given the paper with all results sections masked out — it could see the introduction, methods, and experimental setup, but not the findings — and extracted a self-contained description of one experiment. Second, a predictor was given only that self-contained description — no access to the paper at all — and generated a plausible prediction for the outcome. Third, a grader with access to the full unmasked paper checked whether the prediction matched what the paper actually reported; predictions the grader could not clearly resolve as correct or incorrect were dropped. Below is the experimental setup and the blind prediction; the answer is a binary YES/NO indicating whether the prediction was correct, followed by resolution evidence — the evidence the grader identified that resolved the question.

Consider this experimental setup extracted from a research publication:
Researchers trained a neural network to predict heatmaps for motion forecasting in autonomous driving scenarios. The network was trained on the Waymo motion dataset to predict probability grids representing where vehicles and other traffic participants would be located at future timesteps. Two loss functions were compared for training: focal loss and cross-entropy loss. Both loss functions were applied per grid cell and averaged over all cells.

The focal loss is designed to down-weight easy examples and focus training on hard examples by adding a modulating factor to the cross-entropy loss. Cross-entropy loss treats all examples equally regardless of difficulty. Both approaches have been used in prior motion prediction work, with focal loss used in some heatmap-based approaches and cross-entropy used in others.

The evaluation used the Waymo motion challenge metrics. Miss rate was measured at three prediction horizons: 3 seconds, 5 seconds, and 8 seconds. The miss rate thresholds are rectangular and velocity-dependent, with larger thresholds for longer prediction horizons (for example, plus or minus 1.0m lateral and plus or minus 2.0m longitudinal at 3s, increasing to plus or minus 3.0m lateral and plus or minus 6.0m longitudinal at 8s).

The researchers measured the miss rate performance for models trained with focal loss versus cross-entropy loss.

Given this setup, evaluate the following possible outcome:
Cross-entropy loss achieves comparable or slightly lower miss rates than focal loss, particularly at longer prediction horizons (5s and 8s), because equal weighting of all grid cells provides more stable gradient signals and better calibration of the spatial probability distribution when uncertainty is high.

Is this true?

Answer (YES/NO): NO